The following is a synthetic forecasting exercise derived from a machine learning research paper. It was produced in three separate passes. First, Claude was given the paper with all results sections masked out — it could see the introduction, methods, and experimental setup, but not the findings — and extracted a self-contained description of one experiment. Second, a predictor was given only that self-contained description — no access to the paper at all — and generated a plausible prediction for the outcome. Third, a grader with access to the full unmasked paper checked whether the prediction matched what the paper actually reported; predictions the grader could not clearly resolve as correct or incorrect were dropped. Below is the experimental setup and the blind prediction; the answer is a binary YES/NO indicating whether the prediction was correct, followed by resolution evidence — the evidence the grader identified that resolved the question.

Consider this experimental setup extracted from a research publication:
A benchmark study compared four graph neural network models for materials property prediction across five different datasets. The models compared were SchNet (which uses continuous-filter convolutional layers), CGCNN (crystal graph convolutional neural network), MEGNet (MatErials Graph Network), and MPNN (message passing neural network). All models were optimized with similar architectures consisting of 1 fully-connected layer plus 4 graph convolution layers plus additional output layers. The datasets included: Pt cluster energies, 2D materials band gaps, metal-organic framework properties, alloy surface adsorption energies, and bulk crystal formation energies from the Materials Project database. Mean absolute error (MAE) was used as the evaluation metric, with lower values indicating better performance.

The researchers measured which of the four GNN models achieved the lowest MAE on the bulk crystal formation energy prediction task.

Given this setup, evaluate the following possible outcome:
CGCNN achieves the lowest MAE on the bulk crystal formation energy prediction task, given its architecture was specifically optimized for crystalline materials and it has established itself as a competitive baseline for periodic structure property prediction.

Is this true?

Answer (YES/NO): NO